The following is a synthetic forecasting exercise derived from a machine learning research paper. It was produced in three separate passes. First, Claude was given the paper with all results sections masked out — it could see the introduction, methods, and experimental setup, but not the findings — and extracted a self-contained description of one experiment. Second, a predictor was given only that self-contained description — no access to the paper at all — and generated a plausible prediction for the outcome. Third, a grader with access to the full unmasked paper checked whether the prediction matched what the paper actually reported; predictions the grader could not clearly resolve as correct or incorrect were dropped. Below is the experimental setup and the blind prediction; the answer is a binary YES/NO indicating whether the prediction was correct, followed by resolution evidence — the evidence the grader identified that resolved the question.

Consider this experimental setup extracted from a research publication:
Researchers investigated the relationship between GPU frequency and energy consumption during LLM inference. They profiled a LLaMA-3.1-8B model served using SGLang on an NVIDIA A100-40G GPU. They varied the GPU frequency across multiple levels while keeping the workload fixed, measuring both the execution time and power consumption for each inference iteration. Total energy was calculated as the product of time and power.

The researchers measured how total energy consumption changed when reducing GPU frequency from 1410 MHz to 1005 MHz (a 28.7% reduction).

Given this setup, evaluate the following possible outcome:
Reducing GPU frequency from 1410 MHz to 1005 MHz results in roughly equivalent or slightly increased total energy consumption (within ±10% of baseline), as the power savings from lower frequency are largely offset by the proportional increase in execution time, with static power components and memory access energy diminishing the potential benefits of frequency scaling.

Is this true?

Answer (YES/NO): NO